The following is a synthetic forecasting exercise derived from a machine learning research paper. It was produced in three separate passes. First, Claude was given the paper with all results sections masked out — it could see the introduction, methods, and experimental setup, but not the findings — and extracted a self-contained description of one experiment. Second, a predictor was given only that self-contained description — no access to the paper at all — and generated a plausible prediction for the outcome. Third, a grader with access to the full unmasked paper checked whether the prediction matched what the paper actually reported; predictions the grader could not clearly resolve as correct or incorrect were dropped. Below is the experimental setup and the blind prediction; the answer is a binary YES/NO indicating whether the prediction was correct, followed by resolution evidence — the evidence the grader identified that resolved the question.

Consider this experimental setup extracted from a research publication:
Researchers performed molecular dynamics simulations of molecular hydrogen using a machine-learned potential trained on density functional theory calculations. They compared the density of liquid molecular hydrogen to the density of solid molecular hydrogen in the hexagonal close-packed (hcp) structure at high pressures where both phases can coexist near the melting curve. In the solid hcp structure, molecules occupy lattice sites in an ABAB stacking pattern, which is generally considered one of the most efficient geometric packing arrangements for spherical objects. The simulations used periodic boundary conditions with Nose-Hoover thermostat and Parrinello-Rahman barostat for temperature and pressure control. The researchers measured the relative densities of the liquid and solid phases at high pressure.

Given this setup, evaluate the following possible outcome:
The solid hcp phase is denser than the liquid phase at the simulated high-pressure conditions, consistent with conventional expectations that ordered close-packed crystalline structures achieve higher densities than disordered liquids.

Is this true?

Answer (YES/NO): NO